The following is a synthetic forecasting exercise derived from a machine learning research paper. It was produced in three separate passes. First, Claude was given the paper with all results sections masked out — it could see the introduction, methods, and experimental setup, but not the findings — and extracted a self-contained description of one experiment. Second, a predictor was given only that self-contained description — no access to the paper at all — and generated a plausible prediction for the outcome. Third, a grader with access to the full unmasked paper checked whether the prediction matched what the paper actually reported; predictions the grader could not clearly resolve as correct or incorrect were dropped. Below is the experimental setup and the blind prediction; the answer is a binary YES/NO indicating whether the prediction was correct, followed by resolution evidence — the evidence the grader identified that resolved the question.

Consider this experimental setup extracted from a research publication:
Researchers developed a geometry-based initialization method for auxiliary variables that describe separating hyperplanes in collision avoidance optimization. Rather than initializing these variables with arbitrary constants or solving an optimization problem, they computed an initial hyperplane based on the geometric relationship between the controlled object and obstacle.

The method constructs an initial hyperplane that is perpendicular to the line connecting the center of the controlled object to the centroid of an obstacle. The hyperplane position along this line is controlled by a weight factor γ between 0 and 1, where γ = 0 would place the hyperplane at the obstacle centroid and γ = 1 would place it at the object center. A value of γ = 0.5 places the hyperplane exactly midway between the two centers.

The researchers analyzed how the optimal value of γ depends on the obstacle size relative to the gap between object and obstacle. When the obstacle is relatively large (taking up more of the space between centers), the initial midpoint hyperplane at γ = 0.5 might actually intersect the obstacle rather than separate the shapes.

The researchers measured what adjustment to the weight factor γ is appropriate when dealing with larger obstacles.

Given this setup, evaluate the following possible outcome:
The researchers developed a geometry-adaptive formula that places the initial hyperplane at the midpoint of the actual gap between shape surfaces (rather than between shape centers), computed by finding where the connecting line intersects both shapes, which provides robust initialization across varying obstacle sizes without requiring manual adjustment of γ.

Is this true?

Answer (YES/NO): NO